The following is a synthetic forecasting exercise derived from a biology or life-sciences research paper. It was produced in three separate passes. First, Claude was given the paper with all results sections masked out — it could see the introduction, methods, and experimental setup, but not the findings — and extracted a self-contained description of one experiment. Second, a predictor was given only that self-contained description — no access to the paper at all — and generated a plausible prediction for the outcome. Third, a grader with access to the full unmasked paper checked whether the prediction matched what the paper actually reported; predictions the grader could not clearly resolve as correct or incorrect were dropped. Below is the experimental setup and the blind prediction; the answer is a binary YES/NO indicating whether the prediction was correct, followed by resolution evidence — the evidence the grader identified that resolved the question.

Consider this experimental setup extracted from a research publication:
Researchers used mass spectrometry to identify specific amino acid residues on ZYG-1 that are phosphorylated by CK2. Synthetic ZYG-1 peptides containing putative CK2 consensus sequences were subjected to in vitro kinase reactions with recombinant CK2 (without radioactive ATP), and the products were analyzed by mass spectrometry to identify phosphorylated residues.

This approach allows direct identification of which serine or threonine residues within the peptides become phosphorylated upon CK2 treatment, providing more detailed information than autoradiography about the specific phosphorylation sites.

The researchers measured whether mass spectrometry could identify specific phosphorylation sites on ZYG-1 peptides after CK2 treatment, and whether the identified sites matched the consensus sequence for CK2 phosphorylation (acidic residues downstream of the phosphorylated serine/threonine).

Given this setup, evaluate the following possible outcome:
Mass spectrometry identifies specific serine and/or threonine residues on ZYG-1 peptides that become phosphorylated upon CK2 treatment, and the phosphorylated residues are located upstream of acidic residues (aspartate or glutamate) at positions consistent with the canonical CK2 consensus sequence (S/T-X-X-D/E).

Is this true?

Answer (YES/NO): YES